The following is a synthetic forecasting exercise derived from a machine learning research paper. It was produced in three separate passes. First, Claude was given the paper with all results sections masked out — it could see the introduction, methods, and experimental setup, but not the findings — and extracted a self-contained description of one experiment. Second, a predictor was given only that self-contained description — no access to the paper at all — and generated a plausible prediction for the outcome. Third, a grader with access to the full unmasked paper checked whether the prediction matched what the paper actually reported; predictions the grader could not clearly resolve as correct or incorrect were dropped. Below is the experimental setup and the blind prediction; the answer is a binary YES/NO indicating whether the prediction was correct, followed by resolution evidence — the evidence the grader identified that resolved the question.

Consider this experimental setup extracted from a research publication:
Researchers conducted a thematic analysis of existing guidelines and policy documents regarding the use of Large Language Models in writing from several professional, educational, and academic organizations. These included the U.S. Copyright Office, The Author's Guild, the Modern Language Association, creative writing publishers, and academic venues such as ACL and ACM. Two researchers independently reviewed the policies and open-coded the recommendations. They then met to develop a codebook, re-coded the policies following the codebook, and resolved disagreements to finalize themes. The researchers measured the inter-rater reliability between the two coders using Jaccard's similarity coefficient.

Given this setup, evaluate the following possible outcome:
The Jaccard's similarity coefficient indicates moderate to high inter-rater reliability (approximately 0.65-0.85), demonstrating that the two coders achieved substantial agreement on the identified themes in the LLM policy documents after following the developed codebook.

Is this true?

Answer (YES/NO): NO